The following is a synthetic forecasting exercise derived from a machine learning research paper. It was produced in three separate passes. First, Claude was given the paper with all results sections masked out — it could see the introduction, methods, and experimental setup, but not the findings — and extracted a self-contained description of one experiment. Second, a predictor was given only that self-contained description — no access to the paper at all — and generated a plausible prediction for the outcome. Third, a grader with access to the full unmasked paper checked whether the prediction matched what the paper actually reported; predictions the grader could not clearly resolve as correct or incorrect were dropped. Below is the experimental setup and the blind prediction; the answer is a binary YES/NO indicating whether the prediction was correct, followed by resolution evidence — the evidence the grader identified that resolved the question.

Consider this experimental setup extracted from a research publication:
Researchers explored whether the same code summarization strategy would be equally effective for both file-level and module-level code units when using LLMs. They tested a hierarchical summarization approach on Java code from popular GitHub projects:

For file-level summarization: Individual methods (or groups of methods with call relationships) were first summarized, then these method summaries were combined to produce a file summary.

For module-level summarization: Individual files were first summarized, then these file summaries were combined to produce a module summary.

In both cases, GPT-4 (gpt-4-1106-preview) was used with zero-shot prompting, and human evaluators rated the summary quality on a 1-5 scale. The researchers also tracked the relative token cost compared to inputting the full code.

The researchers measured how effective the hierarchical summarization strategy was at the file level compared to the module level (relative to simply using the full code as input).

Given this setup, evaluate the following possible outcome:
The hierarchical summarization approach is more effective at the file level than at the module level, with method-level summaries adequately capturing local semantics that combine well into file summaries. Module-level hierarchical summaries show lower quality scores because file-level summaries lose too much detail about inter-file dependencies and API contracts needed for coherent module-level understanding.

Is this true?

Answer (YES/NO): NO